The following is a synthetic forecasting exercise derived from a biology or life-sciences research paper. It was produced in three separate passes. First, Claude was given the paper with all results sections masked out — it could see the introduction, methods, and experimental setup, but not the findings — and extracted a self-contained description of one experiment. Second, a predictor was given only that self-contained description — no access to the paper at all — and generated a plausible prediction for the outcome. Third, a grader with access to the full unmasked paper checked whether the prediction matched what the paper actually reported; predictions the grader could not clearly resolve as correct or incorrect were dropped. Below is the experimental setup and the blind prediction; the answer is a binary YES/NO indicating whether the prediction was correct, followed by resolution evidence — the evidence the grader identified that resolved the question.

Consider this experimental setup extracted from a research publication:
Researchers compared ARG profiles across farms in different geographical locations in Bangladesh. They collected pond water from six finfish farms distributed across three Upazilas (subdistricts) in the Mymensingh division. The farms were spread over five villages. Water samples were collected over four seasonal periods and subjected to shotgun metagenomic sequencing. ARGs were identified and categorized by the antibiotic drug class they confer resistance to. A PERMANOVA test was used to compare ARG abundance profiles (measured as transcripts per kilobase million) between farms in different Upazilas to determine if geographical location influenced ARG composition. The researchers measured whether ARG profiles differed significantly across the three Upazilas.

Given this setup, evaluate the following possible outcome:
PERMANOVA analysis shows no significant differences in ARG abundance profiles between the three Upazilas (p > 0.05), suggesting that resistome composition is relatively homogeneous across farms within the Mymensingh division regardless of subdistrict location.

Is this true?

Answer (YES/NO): YES